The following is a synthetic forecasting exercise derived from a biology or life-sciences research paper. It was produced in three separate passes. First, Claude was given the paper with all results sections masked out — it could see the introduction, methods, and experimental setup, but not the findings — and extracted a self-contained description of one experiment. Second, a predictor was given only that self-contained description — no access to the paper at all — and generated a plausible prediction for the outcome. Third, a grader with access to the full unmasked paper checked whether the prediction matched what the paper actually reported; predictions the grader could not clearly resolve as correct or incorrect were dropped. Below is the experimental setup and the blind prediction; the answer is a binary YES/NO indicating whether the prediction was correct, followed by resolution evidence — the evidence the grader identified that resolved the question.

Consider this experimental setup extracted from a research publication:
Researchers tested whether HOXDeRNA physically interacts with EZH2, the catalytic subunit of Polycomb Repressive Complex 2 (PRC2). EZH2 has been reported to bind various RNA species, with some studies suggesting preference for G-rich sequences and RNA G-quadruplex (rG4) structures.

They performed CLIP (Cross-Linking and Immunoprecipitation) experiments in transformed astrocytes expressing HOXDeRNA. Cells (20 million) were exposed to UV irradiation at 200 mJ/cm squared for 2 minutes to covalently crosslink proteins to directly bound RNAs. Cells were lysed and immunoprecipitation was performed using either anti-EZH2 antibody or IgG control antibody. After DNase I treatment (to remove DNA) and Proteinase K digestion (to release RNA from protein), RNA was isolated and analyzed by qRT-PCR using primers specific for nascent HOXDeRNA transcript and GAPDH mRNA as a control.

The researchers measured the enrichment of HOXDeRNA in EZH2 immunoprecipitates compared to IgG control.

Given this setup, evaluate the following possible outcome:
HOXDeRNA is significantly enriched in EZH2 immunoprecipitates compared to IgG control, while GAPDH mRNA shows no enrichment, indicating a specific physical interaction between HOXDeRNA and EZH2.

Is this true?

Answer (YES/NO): YES